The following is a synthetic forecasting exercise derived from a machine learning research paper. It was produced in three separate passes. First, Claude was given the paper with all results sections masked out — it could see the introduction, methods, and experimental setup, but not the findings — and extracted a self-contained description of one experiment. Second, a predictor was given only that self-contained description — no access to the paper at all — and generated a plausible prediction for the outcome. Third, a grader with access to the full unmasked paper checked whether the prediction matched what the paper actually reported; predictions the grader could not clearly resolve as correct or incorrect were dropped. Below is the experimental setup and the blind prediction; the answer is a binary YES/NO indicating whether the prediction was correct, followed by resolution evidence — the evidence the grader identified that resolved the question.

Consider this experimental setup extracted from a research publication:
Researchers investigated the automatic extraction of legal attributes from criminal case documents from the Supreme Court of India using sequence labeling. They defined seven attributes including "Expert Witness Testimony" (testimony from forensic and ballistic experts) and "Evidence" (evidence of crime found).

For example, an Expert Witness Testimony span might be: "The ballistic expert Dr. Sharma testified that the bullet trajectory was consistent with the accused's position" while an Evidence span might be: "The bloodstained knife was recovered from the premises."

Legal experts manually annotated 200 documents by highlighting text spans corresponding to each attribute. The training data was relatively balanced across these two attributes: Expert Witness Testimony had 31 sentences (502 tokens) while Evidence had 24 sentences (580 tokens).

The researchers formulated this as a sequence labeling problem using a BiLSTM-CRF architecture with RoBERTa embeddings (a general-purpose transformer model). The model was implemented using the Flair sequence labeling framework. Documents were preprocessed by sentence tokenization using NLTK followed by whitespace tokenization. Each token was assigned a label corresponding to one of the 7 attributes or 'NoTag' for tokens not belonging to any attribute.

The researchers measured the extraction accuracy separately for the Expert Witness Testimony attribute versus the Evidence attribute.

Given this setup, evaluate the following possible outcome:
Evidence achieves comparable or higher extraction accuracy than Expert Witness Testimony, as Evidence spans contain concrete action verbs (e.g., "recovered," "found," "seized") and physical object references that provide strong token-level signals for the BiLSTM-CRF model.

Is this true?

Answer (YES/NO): NO